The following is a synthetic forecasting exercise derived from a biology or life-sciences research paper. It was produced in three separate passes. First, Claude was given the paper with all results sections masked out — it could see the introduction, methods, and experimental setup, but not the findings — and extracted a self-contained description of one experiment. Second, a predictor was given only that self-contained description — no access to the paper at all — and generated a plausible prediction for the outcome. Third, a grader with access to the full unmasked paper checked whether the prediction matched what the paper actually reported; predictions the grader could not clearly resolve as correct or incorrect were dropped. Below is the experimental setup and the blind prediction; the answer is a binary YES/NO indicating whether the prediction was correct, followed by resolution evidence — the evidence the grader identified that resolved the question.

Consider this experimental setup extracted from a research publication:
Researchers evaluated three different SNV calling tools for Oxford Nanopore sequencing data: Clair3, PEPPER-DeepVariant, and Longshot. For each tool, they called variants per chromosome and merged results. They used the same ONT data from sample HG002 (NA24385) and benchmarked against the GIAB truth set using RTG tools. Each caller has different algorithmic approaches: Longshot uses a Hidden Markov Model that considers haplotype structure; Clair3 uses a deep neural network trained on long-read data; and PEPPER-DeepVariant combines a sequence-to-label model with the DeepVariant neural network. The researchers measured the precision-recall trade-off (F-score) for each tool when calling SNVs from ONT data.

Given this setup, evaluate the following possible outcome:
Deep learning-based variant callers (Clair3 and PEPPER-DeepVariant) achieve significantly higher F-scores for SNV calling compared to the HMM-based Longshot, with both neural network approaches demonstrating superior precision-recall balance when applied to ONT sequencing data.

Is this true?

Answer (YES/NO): YES